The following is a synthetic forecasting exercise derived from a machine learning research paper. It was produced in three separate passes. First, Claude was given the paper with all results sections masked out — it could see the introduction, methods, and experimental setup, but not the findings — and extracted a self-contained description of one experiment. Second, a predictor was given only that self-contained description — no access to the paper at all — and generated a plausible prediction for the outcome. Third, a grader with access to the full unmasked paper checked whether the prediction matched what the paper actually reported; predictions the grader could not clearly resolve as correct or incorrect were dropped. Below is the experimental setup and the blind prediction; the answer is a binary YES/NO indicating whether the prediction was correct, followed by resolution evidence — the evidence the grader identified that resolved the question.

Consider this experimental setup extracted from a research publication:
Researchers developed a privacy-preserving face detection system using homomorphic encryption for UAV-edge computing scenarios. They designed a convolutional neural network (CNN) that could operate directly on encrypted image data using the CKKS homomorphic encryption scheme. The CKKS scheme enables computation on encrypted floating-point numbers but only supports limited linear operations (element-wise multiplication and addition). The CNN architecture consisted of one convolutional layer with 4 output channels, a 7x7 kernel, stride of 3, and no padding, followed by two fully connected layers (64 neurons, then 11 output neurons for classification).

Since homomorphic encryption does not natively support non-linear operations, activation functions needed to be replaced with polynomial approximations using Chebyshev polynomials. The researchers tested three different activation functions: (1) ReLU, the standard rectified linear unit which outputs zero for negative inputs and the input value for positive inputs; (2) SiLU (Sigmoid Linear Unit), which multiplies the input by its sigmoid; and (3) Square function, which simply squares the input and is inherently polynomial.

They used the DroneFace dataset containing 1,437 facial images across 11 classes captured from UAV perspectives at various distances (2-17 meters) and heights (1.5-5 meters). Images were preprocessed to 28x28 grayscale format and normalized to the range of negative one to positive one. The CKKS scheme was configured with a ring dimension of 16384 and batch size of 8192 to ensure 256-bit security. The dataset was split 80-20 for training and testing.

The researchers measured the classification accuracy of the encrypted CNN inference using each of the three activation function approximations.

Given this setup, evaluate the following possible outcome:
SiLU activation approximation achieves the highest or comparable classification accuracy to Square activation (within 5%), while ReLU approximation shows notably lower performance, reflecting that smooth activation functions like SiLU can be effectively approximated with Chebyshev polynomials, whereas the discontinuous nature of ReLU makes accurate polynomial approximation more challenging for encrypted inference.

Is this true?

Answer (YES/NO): NO